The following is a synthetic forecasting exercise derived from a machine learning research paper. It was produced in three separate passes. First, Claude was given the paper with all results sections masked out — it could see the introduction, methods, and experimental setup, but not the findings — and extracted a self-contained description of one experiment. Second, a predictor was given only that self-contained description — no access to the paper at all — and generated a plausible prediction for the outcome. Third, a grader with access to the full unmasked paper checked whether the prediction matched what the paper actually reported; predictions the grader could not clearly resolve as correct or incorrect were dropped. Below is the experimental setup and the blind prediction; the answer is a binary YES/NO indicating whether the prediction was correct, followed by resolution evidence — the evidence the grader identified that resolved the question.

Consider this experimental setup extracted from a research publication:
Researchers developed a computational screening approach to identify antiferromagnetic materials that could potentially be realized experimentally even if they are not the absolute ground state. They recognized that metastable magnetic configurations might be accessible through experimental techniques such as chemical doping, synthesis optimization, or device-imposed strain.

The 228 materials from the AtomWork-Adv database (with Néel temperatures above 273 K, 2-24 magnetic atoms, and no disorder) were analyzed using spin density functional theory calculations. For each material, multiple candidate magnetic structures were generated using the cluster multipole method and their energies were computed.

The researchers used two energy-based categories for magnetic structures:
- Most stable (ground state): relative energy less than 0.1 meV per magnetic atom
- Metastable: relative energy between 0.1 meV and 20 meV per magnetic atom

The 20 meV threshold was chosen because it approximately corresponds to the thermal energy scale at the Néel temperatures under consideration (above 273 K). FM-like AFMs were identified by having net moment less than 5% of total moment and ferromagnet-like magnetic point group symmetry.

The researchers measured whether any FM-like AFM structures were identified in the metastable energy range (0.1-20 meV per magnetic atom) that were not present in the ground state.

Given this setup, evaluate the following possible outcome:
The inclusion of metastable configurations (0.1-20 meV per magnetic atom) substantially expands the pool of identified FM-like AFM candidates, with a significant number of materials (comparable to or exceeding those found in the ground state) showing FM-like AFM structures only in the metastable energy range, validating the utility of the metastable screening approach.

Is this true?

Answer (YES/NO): NO